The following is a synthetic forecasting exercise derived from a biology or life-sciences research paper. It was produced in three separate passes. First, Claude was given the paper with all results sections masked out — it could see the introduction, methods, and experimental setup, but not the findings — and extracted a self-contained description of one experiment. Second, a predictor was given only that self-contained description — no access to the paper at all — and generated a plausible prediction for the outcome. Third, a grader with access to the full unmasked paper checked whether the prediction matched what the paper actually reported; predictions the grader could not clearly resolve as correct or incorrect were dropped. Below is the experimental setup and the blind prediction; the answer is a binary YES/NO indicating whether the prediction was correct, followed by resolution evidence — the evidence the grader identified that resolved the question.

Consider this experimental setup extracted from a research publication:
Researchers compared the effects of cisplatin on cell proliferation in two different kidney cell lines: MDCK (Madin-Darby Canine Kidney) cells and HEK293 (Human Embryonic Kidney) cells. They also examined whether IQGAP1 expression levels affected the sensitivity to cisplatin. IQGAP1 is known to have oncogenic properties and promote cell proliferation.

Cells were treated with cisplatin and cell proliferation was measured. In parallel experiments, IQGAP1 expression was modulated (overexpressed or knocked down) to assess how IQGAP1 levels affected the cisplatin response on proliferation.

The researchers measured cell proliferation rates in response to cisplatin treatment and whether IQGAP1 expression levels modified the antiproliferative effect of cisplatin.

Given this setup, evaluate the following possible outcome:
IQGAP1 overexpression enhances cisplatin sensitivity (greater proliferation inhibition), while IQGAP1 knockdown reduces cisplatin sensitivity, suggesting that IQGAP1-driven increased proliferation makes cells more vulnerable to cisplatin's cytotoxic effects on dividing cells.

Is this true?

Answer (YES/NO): NO